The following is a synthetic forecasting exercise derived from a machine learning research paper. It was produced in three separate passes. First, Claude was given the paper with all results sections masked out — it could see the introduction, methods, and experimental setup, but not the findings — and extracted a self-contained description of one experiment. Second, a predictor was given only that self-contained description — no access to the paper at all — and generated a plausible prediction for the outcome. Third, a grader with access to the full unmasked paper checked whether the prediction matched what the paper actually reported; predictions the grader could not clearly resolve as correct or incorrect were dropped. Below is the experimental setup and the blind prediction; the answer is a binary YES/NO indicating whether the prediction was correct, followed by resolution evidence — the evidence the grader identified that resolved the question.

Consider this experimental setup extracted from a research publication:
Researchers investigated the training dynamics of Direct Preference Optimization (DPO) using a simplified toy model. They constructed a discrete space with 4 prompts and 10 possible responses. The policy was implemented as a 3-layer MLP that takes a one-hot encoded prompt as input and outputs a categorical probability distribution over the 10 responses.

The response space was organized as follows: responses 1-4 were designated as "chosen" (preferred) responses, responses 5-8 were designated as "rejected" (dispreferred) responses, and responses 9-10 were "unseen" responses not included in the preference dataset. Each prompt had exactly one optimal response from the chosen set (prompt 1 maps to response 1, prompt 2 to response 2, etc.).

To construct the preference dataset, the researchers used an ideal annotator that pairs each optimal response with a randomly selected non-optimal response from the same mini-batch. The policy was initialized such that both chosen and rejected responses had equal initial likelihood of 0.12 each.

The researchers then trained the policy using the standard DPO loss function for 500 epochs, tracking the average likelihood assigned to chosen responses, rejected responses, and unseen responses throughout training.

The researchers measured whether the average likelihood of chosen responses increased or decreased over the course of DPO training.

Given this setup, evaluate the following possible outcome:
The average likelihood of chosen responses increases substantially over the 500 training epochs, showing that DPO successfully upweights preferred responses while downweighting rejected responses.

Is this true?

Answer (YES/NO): NO